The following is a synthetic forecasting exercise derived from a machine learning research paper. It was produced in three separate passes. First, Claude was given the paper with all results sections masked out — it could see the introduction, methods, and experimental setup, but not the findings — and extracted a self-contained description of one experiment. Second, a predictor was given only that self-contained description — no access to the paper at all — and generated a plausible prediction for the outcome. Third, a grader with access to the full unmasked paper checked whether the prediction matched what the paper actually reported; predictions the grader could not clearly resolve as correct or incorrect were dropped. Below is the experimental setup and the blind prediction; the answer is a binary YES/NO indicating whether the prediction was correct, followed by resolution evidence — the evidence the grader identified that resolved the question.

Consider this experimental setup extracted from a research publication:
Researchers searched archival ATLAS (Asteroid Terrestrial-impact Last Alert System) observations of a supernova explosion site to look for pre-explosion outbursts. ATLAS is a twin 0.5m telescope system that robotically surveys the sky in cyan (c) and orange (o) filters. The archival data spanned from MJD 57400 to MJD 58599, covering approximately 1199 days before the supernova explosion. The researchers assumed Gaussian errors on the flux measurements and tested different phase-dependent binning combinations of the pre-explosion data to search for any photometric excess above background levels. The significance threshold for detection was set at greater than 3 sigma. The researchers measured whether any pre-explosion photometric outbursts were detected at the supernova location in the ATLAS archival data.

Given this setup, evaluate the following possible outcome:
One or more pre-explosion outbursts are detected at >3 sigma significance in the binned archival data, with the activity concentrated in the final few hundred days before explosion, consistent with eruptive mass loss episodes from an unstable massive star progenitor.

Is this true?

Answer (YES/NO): NO